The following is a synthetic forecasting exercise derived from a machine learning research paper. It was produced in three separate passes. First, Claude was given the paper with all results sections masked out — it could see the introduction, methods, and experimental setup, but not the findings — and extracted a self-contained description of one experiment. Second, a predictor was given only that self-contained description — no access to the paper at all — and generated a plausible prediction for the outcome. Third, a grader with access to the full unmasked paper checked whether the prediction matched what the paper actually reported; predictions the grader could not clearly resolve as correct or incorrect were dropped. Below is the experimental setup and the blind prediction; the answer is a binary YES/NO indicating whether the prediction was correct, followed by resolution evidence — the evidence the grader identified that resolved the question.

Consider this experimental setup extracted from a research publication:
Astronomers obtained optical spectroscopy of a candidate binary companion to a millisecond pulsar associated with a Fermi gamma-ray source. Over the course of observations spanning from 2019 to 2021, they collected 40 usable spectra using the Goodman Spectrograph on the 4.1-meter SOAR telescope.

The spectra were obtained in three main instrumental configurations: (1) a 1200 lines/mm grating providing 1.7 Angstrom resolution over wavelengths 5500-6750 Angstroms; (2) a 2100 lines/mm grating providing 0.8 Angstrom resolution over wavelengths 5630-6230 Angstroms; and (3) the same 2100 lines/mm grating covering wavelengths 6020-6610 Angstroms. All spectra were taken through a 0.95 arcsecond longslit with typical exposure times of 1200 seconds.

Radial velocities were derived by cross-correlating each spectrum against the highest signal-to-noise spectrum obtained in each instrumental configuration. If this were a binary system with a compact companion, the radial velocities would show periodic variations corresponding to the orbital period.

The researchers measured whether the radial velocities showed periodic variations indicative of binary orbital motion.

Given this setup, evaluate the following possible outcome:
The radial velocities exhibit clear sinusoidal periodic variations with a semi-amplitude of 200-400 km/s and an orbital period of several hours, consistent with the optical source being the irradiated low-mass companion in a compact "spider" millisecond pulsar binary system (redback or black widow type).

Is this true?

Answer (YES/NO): NO